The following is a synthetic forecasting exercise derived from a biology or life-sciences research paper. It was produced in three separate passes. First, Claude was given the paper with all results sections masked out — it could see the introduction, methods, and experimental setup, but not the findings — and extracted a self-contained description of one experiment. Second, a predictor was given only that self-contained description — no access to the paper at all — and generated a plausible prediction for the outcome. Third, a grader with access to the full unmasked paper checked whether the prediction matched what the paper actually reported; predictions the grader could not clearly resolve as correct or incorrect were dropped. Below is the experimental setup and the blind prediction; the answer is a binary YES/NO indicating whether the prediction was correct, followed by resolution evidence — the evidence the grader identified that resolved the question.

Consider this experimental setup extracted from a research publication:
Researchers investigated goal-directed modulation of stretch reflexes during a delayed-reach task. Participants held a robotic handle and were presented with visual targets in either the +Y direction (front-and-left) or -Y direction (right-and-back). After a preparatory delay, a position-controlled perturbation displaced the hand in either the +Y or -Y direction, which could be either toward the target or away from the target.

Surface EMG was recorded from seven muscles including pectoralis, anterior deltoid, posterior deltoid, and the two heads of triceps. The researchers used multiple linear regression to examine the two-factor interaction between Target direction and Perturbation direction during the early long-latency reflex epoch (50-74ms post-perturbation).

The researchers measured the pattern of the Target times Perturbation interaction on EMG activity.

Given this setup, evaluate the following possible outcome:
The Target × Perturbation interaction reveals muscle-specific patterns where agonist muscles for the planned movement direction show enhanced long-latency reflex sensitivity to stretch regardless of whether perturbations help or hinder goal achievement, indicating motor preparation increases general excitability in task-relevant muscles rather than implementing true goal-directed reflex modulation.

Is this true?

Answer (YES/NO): NO